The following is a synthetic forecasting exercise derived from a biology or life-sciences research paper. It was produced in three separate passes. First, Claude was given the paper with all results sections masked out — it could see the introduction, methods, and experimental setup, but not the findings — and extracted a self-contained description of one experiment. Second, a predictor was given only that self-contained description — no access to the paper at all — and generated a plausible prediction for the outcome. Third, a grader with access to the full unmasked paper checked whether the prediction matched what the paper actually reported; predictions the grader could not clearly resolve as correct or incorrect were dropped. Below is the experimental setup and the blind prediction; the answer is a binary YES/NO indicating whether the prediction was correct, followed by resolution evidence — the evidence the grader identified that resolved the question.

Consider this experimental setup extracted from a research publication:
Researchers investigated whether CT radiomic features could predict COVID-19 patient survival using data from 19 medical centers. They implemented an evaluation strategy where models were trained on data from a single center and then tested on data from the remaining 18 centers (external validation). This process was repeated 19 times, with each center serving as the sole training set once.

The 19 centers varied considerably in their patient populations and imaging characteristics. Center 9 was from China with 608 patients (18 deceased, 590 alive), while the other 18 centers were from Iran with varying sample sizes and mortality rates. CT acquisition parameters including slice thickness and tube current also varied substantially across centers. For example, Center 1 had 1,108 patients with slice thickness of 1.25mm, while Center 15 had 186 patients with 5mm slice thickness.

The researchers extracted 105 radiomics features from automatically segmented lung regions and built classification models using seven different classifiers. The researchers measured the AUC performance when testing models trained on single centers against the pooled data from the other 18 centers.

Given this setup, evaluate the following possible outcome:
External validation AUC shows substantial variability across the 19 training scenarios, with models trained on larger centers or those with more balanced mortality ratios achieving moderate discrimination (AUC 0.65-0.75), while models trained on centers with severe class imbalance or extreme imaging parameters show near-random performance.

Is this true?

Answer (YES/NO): NO